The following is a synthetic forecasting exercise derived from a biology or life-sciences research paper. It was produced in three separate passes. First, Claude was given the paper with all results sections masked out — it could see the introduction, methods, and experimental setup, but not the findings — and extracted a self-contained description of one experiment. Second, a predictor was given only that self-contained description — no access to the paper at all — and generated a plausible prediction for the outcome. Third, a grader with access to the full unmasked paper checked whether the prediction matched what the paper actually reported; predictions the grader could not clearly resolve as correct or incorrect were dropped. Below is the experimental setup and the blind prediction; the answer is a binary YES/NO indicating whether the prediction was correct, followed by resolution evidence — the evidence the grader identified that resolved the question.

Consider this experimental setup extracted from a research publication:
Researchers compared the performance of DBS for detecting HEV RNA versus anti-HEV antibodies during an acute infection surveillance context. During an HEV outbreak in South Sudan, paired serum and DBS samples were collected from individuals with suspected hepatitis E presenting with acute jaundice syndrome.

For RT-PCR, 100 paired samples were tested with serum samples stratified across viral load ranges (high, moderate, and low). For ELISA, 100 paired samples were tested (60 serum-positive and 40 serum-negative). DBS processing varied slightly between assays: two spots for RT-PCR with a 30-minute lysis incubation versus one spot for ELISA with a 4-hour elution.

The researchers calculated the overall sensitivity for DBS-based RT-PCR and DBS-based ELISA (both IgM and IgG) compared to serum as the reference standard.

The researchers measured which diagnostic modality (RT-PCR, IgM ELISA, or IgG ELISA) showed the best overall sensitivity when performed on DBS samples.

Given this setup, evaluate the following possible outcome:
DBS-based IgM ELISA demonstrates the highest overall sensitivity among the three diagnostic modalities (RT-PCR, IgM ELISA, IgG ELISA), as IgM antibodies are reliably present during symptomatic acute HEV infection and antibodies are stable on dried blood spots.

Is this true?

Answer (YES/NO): NO